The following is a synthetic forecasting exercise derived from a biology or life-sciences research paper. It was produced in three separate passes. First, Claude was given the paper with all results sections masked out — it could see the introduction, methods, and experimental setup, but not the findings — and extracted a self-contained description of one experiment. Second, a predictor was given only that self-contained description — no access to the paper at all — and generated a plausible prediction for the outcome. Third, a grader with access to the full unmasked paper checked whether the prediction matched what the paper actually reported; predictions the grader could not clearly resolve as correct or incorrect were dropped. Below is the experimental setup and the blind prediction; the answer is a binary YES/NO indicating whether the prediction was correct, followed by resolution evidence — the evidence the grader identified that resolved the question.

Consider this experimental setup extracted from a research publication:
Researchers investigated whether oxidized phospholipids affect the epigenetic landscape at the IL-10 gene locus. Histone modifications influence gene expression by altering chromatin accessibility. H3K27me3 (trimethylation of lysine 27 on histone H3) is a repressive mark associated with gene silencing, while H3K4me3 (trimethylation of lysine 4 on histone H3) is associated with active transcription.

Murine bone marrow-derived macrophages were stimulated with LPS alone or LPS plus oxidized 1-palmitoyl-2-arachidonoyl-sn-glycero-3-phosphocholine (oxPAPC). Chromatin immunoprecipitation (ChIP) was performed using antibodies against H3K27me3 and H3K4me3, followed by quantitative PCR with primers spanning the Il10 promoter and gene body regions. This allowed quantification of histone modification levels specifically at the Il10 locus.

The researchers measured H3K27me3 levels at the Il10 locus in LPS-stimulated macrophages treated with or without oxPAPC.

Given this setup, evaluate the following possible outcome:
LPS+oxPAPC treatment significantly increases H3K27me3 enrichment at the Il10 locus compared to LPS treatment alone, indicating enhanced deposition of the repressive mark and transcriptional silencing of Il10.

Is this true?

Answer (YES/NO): YES